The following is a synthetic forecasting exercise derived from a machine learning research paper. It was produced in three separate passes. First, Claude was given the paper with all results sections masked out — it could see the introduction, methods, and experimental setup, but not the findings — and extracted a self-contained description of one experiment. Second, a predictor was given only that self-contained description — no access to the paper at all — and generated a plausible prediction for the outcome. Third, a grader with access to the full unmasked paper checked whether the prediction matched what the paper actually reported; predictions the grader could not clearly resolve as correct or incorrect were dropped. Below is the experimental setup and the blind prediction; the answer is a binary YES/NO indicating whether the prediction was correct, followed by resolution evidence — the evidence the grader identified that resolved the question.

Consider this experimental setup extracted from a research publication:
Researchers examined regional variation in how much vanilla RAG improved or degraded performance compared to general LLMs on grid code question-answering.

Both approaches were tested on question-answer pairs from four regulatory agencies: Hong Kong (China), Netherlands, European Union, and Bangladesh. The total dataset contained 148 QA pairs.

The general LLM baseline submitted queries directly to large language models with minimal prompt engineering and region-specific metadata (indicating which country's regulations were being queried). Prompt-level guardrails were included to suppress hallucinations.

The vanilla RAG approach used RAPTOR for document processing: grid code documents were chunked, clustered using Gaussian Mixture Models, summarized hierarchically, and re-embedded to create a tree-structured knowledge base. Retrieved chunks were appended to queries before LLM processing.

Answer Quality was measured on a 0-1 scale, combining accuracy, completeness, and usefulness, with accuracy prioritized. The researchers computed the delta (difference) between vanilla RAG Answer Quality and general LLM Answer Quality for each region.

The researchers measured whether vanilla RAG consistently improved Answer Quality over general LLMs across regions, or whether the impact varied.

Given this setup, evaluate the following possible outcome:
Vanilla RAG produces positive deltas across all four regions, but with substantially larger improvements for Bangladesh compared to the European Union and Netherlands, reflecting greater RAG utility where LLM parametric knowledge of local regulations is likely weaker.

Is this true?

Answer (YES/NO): NO